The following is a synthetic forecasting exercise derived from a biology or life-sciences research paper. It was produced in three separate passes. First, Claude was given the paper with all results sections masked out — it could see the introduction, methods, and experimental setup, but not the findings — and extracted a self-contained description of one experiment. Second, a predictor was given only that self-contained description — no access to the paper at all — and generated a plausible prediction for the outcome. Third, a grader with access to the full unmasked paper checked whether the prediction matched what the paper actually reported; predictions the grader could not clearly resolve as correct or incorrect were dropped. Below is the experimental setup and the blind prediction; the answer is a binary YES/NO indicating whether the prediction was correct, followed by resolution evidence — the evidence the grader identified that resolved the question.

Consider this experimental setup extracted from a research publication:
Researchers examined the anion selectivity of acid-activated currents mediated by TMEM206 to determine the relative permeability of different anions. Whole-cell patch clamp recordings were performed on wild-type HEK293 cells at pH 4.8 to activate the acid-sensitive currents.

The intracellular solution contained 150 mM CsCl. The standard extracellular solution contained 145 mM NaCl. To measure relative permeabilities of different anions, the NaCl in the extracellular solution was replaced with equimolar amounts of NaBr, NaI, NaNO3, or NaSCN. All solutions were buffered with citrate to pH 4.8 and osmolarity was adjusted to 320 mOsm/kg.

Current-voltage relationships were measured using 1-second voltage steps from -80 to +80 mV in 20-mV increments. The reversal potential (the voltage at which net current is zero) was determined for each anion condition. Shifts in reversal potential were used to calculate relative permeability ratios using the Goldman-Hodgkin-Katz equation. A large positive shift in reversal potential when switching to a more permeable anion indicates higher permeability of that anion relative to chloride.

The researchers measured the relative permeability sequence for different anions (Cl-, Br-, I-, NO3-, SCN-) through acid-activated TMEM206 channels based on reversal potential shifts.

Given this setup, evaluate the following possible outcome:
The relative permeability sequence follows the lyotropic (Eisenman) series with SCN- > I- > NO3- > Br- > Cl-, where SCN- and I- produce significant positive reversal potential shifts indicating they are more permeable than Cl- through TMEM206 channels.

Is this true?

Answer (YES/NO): YES